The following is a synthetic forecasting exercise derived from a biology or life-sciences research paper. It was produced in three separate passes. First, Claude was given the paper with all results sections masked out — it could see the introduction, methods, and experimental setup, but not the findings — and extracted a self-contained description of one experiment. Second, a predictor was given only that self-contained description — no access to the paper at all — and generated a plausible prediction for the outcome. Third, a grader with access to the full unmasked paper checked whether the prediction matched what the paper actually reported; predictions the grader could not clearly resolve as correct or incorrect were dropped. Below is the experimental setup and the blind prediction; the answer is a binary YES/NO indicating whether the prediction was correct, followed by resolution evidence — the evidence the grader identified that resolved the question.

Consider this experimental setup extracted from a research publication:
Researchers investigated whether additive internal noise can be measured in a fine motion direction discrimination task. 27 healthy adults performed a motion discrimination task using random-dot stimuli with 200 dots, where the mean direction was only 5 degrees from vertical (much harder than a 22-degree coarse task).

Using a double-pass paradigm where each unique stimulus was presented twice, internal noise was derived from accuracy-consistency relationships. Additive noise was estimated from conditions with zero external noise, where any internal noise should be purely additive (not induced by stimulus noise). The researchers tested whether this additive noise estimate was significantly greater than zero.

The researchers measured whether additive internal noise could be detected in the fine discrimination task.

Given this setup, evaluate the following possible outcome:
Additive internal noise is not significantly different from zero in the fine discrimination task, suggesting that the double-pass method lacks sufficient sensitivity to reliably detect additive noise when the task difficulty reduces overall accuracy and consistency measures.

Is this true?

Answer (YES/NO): NO